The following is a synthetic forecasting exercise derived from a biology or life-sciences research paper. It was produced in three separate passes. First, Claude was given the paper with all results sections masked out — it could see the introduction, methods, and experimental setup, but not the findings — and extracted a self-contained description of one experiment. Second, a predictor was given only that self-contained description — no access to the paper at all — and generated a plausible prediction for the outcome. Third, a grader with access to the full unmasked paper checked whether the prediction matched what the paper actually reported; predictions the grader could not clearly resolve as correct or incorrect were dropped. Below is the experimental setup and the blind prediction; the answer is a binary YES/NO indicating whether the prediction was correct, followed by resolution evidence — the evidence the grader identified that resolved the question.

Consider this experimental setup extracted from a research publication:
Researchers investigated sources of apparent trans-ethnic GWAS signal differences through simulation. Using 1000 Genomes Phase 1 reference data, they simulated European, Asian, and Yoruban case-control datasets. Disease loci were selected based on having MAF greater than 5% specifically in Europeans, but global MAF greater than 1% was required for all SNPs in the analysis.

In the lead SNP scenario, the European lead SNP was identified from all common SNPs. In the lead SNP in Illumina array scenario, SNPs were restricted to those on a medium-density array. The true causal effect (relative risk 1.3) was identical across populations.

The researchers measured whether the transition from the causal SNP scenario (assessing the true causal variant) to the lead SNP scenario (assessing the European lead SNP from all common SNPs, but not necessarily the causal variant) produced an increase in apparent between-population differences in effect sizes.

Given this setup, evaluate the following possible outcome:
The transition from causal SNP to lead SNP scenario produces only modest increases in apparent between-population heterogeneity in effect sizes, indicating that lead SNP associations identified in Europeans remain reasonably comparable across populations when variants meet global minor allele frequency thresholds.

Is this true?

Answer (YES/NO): NO